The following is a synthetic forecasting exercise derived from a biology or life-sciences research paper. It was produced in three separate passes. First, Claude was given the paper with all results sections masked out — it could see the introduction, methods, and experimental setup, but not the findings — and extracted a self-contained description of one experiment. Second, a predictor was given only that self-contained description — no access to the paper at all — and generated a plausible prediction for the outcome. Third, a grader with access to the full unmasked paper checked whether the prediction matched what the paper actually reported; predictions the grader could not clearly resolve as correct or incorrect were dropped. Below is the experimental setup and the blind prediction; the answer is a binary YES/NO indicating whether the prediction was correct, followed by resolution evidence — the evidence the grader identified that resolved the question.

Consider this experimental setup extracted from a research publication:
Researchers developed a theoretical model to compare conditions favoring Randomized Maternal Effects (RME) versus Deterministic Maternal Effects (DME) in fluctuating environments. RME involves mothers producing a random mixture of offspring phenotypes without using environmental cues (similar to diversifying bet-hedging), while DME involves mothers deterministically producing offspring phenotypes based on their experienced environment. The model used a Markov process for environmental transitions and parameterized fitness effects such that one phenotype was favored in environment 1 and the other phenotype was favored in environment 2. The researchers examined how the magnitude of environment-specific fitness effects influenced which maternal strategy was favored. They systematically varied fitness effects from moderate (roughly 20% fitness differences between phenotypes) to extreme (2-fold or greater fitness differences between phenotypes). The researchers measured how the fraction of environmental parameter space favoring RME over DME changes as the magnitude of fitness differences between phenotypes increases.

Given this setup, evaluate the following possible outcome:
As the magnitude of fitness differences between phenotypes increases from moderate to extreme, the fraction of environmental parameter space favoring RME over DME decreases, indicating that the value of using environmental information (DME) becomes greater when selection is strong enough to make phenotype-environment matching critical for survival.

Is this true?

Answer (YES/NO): NO